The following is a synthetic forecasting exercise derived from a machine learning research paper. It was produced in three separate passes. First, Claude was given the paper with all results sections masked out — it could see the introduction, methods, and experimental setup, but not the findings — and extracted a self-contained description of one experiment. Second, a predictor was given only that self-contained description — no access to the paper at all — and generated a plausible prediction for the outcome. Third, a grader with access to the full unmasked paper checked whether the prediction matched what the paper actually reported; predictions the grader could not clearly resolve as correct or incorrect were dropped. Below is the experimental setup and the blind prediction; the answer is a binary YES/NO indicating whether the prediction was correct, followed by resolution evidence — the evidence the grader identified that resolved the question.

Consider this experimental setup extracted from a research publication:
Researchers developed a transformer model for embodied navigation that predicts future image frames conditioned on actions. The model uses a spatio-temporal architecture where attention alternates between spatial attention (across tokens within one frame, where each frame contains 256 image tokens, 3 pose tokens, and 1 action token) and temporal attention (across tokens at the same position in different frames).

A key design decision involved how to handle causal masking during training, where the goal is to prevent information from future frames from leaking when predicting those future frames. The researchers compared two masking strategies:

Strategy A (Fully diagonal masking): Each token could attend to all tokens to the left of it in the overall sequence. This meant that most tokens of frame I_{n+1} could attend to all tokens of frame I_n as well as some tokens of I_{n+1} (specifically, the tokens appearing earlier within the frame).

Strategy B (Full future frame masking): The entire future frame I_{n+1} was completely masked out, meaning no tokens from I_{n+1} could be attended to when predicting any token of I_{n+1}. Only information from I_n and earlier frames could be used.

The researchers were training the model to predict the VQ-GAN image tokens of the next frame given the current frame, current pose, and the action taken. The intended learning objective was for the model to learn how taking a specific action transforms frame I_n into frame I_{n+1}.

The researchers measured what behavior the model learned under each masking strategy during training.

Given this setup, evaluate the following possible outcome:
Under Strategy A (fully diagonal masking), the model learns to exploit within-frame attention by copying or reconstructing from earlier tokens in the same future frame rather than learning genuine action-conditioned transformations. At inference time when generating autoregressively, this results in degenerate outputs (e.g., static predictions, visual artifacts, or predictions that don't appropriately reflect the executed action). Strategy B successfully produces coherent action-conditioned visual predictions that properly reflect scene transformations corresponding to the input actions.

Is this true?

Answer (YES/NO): NO